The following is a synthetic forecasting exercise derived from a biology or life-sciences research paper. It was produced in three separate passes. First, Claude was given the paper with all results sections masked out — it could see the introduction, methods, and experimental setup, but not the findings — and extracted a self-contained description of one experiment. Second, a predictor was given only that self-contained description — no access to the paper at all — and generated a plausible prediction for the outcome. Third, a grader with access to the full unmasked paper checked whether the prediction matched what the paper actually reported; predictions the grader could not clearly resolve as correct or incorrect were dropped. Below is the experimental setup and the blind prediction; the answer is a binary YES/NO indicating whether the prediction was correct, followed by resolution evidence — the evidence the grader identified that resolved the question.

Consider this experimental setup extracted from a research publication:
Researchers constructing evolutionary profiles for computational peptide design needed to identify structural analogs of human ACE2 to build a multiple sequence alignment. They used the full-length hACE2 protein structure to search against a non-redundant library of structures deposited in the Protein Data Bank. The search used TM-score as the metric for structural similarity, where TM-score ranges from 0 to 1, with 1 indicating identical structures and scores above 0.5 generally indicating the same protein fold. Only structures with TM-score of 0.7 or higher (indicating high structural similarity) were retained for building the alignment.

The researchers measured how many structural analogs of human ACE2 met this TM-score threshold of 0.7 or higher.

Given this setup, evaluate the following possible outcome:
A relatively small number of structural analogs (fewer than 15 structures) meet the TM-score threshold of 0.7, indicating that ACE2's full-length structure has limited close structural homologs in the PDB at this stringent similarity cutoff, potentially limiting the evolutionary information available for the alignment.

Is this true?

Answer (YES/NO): YES